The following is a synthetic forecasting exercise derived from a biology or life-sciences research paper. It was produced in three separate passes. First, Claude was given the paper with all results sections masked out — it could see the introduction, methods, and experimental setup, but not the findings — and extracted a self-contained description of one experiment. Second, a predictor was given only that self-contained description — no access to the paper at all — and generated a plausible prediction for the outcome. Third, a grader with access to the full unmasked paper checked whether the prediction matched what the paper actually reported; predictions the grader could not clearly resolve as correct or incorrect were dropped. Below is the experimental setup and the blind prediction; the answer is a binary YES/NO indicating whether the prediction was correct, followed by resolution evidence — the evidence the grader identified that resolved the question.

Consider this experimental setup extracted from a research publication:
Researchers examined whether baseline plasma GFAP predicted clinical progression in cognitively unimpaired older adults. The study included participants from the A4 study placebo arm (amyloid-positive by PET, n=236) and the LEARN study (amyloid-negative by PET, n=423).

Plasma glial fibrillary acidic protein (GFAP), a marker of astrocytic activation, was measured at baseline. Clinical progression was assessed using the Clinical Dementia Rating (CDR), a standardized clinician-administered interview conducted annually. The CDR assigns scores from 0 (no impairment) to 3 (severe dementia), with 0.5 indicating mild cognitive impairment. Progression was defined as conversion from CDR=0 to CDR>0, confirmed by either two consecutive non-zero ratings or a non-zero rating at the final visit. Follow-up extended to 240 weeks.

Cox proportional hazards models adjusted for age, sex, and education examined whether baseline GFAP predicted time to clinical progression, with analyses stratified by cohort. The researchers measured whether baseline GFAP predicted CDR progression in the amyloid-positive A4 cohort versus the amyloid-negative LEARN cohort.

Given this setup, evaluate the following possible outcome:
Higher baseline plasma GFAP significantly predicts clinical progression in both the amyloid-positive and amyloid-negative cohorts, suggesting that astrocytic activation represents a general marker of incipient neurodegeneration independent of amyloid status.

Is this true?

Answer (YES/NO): NO